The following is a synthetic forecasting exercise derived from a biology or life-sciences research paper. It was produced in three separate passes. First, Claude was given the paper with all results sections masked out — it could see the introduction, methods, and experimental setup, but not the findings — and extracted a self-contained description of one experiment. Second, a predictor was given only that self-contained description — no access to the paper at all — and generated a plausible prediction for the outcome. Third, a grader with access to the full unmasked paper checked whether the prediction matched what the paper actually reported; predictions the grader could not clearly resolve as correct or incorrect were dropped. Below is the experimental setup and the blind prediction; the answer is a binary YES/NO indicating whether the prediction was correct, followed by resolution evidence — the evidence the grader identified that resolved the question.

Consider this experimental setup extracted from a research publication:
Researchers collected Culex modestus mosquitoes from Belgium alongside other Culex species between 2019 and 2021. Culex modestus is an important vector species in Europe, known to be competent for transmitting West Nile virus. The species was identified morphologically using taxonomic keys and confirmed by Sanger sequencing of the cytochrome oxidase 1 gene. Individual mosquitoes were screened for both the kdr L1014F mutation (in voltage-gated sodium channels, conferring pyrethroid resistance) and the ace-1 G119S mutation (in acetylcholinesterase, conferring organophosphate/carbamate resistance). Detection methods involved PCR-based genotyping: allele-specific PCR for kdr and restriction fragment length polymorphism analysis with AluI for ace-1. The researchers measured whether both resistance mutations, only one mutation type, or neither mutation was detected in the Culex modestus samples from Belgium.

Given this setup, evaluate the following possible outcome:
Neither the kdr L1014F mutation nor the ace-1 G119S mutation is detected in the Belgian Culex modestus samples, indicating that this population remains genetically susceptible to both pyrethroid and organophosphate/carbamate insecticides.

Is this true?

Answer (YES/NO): NO